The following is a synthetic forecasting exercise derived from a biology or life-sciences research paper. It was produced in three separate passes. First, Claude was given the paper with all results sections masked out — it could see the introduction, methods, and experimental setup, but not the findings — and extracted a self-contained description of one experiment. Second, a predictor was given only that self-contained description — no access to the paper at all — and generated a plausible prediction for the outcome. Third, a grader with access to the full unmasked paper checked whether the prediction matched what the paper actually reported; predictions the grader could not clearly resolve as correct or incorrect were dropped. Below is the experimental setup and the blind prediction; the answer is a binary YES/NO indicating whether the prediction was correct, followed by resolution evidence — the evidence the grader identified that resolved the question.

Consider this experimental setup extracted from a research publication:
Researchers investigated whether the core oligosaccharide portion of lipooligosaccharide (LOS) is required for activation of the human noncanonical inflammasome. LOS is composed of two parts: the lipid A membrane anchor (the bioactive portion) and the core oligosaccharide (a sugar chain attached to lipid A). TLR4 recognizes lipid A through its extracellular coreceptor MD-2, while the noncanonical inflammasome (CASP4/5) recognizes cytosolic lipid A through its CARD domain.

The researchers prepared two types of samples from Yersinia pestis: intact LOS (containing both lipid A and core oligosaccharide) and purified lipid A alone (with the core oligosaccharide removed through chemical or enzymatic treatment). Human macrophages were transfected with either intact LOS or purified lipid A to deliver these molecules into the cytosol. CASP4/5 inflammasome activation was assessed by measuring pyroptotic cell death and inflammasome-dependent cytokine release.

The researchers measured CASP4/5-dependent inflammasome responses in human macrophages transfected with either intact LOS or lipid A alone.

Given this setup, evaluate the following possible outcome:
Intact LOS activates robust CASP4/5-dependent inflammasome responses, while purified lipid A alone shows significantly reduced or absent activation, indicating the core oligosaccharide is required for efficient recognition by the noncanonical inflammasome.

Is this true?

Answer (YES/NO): YES